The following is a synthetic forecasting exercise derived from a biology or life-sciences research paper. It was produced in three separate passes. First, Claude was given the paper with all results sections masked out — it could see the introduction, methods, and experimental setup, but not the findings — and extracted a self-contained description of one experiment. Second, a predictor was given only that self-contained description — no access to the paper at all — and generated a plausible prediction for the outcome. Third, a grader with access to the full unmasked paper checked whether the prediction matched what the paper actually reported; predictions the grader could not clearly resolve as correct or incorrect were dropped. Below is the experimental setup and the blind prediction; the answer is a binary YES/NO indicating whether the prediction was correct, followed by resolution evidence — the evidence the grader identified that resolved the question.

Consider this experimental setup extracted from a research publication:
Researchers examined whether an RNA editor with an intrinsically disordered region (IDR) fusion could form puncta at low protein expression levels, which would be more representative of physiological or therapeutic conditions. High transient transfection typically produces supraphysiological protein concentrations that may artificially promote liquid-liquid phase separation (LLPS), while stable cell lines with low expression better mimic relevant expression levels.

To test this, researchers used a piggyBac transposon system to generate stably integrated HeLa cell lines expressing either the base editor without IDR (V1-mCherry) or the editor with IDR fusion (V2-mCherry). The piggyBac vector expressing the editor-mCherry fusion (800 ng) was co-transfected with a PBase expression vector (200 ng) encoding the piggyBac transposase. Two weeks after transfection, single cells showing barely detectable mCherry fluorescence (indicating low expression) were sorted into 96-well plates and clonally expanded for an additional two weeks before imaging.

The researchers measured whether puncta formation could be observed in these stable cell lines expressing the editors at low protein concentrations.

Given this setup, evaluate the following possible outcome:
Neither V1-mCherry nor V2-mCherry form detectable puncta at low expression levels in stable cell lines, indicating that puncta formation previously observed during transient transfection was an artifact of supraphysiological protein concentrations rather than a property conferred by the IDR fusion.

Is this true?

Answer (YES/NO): NO